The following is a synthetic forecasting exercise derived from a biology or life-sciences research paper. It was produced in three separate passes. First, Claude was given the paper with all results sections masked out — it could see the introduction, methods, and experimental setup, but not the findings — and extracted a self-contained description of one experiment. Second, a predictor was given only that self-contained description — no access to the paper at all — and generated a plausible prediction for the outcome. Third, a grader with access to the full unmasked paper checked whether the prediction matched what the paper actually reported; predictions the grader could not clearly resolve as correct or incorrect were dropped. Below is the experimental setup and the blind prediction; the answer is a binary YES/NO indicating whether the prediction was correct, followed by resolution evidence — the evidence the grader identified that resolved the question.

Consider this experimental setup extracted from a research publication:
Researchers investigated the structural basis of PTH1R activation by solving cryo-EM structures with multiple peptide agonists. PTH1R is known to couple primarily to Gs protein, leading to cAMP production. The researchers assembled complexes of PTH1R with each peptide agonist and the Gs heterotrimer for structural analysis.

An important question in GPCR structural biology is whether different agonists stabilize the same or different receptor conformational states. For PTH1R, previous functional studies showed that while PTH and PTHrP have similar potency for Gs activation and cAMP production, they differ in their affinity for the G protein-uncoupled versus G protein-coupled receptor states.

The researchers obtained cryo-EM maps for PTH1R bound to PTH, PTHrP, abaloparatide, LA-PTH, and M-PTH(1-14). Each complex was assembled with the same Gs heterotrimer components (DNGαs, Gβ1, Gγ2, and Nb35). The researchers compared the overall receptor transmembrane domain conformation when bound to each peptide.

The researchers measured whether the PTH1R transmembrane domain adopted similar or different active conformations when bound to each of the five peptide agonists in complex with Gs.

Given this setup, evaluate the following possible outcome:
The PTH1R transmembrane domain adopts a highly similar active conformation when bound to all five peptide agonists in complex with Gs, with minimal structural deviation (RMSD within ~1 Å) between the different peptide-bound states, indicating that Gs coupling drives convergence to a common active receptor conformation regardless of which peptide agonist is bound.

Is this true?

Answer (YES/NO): YES